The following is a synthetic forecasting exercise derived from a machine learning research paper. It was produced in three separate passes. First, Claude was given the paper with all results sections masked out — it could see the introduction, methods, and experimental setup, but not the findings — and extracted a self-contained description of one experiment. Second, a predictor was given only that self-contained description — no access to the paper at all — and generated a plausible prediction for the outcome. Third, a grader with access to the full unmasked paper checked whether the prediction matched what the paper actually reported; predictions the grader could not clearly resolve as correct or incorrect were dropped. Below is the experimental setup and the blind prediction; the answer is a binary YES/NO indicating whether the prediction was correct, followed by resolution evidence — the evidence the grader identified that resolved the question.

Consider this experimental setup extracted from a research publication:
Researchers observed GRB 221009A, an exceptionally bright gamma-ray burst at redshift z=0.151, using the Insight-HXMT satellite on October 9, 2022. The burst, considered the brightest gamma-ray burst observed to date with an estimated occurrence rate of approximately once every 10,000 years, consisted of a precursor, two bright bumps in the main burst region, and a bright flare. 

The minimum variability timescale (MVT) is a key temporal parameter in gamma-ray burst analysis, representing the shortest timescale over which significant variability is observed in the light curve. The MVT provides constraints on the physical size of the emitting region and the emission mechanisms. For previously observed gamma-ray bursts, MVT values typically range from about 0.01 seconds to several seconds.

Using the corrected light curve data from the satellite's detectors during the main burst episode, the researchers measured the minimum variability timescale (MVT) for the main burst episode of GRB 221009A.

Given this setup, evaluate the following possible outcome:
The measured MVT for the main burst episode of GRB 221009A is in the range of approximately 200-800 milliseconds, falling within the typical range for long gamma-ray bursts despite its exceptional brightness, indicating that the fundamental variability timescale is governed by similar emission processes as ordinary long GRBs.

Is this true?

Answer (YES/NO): NO